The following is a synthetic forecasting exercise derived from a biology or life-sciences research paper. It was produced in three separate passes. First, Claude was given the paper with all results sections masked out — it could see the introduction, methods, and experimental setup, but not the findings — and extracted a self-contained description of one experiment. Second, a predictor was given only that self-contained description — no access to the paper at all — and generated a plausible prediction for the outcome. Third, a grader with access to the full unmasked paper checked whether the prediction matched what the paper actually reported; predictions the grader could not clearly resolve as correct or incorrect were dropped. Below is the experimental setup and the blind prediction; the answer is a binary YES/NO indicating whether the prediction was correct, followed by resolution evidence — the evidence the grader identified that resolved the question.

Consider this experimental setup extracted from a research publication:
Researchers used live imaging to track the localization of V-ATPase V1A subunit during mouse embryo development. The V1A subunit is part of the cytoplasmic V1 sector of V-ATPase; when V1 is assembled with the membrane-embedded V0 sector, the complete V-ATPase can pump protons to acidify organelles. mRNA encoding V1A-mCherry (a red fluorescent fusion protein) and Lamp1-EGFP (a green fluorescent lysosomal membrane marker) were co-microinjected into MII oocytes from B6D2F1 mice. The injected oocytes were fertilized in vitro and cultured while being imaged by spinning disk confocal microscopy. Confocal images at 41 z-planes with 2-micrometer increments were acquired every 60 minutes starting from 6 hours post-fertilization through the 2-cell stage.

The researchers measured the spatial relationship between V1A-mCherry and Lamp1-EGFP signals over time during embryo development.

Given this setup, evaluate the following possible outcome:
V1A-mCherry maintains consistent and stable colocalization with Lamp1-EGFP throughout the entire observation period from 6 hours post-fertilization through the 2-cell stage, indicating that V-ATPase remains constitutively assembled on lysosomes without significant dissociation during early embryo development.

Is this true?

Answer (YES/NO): NO